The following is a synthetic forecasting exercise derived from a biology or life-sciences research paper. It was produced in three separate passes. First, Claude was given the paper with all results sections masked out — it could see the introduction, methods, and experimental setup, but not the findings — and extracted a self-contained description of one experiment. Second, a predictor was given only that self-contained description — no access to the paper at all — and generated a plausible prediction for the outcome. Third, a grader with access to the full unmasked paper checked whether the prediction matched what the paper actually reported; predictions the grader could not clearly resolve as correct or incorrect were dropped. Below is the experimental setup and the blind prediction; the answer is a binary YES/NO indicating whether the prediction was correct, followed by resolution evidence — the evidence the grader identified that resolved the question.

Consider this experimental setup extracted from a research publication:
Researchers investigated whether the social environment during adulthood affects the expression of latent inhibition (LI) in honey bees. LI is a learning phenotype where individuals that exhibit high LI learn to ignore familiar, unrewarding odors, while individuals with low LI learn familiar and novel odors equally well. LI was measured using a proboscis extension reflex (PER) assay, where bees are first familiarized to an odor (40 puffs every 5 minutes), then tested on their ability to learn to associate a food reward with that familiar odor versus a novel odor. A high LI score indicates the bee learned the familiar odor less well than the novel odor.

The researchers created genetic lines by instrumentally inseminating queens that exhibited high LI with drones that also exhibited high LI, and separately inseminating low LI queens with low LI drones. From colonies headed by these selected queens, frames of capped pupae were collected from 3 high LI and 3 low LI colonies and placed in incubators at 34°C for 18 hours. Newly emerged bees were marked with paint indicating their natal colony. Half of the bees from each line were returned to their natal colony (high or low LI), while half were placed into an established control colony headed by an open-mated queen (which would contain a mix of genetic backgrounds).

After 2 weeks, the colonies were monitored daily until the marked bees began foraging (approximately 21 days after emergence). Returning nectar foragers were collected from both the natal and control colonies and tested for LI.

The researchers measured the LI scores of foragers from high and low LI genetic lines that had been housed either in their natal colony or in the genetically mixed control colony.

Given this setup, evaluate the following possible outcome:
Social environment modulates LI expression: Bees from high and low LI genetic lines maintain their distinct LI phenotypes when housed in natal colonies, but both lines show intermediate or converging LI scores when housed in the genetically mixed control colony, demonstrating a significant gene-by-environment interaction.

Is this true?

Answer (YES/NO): NO